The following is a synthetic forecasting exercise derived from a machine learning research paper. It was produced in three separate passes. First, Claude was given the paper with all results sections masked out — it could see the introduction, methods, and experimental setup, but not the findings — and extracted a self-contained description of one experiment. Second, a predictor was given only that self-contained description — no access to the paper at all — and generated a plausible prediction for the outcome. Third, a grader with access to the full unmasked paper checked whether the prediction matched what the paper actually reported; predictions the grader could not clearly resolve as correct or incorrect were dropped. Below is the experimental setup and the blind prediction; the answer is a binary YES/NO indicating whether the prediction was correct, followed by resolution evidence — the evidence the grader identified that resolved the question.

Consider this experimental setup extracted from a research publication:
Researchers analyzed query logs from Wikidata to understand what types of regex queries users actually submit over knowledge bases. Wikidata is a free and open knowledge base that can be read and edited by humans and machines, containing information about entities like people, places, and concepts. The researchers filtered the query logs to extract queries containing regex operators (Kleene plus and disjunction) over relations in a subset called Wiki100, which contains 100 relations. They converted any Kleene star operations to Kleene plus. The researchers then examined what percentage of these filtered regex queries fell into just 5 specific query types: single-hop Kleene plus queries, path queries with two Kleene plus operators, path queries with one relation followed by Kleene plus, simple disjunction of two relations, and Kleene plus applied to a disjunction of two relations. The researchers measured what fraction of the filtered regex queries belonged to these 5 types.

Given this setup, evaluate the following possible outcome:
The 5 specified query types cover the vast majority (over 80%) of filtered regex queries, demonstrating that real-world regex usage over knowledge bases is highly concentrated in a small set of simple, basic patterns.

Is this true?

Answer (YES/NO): YES